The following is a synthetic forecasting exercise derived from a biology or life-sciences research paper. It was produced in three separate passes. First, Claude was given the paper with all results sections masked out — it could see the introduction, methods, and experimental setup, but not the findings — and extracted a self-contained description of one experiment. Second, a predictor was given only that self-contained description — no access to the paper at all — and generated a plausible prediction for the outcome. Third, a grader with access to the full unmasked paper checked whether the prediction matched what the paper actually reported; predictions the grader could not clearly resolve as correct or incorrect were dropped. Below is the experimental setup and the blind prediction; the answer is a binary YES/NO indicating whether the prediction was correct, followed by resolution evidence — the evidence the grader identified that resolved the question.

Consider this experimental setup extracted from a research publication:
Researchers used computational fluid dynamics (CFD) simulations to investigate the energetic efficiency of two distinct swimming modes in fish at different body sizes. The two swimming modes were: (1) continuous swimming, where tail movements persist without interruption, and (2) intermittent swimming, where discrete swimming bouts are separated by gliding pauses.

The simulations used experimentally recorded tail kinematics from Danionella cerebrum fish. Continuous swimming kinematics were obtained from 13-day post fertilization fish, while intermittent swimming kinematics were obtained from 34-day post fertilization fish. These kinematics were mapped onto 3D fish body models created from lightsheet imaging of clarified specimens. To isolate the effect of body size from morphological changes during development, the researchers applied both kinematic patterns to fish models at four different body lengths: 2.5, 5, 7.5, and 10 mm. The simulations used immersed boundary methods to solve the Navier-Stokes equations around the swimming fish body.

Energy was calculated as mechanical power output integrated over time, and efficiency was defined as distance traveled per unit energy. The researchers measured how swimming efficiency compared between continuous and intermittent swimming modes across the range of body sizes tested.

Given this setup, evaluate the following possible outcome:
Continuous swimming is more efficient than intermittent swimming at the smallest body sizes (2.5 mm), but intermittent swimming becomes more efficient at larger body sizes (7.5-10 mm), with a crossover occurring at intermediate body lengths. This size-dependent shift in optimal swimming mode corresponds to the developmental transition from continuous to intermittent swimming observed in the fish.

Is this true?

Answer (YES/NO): YES